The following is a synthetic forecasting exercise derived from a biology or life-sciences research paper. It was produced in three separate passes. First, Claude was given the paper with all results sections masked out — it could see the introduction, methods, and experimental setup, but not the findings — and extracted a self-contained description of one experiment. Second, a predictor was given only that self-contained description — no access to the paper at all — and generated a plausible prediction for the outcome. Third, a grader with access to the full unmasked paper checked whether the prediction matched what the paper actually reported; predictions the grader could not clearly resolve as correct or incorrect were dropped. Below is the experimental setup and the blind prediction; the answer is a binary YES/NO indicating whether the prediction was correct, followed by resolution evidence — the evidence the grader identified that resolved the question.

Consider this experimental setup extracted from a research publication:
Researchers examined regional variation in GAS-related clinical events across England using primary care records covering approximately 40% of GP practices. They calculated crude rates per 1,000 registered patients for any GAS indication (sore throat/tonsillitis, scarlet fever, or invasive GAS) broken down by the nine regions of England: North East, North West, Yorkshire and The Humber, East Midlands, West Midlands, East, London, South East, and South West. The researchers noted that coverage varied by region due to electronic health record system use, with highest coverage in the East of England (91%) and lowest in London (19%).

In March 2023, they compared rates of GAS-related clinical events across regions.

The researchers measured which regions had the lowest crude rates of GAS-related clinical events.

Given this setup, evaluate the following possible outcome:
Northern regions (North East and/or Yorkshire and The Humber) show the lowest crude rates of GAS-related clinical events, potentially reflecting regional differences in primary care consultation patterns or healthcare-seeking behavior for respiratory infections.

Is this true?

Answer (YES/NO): NO